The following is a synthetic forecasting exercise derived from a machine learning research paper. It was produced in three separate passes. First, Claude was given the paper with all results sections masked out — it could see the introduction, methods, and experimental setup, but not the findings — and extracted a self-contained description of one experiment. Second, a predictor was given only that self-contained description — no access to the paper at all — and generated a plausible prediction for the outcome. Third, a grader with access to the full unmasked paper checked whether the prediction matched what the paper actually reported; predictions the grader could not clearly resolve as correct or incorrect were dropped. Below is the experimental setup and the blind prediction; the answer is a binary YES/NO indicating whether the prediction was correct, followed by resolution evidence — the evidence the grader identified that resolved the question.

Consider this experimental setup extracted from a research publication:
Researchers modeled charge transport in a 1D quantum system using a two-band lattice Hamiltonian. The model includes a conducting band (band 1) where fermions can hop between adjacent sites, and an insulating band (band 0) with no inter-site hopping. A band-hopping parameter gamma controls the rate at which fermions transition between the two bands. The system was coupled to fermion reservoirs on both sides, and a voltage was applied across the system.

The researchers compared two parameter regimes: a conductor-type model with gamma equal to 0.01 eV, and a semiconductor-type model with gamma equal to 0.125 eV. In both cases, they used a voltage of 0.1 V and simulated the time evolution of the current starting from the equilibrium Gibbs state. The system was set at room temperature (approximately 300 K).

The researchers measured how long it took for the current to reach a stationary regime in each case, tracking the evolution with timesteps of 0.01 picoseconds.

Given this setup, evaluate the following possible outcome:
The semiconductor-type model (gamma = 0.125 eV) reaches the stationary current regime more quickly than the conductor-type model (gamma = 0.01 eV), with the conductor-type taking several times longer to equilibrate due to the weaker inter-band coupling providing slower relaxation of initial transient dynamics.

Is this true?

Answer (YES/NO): NO